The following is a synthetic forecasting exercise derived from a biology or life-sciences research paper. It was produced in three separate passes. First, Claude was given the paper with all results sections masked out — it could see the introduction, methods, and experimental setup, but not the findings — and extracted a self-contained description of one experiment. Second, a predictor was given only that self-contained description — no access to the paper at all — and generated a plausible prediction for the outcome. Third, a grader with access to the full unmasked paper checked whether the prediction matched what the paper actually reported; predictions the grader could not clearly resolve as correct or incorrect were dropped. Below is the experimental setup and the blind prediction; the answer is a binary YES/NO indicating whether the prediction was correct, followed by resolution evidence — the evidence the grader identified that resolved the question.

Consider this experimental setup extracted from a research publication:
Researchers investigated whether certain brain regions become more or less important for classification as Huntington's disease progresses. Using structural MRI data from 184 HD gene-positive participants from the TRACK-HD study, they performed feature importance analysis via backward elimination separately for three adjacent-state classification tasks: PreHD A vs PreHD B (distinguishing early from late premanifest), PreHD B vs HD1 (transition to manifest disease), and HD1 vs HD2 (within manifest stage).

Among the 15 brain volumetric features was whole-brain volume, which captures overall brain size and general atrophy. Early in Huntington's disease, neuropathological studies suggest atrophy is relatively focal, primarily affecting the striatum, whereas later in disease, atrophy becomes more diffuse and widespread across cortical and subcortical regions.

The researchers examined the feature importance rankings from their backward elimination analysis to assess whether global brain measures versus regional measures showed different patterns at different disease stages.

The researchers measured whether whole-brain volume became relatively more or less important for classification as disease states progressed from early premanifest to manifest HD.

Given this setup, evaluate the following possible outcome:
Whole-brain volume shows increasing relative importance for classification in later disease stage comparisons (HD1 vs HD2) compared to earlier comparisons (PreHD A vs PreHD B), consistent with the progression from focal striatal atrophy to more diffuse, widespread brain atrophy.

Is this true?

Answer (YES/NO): NO